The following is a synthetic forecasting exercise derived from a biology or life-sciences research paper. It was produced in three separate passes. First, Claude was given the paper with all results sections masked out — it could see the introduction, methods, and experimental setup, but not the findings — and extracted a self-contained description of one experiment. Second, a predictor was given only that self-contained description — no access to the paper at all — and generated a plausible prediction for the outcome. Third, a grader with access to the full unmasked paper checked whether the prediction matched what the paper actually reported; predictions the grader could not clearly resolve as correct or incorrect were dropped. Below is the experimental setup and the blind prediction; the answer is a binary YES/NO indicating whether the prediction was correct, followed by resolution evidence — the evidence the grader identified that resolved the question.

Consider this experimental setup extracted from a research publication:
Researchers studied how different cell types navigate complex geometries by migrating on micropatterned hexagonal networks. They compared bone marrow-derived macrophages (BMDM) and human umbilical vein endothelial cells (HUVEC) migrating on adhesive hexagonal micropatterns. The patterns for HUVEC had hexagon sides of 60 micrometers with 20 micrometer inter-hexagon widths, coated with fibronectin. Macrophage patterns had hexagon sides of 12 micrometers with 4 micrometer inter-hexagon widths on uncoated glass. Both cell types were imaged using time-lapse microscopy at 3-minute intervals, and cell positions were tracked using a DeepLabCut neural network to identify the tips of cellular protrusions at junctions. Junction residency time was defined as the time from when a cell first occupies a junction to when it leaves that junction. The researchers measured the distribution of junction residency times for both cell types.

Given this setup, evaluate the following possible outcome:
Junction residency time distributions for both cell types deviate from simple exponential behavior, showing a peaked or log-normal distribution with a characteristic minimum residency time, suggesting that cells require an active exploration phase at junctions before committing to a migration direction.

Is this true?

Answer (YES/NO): NO